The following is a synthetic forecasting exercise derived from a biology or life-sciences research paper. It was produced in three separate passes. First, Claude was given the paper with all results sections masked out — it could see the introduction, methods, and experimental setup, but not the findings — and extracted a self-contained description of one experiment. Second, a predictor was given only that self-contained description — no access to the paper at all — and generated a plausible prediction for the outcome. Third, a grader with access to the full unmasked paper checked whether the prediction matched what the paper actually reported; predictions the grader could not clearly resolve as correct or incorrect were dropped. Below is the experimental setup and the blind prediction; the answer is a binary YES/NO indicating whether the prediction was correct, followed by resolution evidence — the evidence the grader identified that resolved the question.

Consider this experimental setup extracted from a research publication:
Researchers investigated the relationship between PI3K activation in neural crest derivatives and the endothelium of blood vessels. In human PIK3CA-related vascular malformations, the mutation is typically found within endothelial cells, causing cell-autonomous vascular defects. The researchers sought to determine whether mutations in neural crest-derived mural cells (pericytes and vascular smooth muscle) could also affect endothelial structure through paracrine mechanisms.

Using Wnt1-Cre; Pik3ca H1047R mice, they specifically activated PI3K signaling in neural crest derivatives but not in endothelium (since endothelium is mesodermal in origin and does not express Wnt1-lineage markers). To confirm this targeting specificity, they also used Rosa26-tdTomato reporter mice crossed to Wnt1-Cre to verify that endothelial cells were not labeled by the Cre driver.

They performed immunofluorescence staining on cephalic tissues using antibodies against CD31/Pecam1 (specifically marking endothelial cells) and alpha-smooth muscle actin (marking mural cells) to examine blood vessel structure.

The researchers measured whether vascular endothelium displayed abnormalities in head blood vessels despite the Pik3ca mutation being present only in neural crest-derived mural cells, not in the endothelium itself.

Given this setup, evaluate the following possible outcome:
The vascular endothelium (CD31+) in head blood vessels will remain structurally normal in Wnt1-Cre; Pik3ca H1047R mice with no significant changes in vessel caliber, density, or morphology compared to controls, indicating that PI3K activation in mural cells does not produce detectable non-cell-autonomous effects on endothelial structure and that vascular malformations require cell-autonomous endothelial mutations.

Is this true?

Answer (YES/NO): NO